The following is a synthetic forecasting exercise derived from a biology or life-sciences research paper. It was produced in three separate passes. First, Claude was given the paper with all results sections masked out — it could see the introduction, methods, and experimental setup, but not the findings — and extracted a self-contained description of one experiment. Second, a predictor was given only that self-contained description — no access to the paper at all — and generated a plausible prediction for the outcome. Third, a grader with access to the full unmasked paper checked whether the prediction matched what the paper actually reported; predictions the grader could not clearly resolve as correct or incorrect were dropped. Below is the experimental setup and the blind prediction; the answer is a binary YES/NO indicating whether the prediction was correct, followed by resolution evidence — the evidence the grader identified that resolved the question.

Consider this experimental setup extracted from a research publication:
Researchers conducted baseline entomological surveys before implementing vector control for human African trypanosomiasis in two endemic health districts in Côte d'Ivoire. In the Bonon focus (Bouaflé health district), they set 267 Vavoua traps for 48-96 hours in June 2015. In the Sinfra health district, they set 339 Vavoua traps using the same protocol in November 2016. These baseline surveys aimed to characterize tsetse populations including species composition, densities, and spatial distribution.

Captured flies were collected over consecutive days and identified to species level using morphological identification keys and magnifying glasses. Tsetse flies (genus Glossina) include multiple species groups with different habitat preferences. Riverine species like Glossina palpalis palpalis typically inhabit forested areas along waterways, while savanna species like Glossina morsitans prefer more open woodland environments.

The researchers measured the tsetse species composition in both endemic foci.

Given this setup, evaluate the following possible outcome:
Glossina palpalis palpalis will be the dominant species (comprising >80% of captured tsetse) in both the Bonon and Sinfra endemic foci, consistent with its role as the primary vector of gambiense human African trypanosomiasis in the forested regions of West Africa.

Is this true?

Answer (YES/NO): YES